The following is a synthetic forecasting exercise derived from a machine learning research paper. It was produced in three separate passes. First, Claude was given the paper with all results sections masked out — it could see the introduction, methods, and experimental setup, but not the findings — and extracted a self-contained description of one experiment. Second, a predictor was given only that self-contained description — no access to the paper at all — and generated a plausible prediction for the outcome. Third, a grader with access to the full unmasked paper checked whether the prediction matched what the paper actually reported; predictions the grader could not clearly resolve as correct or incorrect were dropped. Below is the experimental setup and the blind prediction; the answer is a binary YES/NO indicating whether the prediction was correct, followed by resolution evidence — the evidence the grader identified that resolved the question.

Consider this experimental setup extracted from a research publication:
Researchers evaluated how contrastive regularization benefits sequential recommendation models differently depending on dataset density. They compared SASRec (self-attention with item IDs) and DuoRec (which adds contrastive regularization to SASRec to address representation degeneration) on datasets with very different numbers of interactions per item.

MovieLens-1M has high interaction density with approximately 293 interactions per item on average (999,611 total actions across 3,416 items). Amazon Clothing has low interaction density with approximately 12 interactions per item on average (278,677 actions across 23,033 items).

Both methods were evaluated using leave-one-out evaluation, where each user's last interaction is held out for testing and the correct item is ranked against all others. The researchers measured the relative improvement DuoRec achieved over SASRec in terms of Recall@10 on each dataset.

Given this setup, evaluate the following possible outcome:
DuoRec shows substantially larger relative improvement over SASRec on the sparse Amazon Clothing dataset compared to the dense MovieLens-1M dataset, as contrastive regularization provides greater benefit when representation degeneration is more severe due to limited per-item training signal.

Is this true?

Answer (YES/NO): YES